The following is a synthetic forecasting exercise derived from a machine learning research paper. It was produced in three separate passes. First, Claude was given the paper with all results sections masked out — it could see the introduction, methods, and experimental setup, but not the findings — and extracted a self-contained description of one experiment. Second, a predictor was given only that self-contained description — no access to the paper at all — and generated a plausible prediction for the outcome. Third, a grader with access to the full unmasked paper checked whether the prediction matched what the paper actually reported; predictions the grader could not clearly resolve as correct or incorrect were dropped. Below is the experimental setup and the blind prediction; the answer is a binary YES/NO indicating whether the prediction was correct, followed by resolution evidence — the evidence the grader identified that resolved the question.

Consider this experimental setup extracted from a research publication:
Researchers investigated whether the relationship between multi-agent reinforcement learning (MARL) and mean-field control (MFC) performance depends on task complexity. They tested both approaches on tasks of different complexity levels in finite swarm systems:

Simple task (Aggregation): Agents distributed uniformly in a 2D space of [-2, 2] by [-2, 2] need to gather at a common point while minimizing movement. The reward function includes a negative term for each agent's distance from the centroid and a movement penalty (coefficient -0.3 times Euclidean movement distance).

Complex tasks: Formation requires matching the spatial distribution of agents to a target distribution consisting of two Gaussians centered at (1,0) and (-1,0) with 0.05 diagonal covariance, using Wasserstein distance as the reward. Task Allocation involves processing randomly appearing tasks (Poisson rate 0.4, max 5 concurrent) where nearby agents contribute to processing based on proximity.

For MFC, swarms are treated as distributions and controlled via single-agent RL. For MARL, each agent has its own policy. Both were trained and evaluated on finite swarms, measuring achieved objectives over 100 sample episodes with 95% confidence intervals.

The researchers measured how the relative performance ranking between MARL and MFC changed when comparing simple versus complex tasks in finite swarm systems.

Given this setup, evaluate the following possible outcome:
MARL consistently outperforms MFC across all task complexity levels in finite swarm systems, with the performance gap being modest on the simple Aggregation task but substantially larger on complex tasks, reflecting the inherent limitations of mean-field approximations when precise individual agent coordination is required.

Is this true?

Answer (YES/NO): NO